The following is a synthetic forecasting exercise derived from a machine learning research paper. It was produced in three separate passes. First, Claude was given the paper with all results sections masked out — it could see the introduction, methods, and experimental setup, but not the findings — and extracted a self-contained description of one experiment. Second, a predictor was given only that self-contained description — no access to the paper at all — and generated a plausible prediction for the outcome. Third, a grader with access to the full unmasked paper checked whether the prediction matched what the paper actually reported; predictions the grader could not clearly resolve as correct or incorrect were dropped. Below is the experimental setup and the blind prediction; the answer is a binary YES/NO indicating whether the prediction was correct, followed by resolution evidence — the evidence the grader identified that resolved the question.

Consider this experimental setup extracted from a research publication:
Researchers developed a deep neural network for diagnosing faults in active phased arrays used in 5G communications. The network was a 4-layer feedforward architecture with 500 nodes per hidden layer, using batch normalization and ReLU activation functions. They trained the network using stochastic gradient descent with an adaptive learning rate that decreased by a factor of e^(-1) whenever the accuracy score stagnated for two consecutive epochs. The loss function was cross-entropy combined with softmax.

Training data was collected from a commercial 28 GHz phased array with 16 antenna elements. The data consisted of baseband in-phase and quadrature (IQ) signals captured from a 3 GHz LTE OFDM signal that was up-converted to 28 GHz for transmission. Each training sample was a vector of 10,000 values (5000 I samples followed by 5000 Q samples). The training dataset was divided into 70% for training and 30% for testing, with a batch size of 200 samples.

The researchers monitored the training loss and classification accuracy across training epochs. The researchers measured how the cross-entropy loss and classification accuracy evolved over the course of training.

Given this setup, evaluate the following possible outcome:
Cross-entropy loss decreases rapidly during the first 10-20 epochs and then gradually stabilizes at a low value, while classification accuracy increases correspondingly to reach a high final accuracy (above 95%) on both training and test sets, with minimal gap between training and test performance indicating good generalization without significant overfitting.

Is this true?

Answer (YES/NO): NO